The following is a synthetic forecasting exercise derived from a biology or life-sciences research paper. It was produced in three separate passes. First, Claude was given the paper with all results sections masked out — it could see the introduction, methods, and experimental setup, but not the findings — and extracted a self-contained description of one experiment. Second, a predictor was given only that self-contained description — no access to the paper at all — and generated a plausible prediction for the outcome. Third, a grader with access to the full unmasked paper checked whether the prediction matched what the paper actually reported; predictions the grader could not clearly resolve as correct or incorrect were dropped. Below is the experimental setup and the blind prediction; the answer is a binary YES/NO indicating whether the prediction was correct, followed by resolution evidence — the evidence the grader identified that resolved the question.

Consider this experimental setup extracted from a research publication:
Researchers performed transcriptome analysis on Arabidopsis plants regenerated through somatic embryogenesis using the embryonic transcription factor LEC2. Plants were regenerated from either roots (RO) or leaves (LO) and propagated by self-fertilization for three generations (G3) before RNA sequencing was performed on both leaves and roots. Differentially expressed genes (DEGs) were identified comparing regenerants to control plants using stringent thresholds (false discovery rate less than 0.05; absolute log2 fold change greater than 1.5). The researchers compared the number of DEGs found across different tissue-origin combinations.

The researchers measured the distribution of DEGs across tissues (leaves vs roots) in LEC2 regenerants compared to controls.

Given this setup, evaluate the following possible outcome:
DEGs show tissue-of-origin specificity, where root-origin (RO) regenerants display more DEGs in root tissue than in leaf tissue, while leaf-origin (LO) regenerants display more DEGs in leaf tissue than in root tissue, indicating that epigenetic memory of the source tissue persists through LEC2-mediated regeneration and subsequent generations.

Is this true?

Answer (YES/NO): NO